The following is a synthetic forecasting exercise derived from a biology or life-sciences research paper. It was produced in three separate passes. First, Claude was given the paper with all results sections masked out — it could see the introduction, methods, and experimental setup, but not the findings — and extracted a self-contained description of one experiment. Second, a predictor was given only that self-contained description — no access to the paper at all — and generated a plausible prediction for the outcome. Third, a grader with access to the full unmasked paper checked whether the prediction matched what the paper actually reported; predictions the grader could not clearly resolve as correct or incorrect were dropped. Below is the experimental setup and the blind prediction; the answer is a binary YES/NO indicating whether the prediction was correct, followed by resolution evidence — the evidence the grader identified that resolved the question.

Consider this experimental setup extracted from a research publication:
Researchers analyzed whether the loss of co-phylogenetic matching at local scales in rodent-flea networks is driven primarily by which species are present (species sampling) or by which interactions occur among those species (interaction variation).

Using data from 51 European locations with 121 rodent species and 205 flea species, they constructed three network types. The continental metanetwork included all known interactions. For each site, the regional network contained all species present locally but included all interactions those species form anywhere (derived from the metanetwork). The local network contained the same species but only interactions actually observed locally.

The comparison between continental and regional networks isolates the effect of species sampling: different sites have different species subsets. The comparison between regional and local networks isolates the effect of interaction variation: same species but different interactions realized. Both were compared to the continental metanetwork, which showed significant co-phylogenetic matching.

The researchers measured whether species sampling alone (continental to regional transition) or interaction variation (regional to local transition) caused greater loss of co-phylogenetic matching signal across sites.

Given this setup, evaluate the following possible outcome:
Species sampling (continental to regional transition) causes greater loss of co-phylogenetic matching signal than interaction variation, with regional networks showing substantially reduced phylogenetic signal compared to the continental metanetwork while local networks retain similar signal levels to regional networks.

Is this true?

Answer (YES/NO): YES